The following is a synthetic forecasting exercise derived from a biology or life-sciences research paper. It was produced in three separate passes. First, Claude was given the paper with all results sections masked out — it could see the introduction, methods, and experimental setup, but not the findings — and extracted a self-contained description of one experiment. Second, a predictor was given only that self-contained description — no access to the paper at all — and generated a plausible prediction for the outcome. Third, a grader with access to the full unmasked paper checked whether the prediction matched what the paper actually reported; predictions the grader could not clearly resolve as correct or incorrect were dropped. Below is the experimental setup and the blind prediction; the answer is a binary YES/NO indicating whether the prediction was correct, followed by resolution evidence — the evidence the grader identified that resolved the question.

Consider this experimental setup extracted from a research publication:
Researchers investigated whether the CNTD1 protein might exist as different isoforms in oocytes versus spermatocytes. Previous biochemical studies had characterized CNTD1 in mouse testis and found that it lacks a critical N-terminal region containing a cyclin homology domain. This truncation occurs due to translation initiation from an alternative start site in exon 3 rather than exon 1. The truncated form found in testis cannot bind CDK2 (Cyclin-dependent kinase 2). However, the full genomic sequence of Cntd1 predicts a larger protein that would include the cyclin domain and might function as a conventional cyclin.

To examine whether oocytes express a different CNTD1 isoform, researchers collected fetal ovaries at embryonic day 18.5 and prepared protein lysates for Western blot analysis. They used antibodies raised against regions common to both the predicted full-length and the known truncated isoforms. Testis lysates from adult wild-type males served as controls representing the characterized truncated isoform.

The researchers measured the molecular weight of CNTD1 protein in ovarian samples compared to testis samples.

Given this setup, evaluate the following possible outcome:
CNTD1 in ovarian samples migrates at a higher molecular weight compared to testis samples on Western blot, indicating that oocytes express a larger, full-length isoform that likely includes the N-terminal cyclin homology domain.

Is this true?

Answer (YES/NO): NO